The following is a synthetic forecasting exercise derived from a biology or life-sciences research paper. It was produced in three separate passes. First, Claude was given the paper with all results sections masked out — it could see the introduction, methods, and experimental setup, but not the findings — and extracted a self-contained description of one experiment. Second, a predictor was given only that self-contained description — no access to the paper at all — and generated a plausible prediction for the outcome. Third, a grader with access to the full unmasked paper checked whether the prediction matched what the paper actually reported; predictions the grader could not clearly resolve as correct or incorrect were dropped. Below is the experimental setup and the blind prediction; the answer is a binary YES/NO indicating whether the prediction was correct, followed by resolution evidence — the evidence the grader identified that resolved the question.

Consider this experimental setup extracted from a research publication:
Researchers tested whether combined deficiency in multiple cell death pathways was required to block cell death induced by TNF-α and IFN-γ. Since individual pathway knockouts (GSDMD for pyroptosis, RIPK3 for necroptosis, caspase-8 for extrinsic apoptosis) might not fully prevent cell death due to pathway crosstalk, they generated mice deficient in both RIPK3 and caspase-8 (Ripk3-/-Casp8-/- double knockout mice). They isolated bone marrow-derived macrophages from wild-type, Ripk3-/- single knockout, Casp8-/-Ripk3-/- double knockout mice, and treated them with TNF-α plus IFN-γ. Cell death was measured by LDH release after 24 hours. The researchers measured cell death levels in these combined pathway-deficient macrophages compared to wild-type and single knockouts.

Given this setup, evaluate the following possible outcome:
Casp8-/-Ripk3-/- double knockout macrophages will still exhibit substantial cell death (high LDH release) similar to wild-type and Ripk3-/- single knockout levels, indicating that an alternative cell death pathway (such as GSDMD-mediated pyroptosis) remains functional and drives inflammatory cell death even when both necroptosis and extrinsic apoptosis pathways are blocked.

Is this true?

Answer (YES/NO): NO